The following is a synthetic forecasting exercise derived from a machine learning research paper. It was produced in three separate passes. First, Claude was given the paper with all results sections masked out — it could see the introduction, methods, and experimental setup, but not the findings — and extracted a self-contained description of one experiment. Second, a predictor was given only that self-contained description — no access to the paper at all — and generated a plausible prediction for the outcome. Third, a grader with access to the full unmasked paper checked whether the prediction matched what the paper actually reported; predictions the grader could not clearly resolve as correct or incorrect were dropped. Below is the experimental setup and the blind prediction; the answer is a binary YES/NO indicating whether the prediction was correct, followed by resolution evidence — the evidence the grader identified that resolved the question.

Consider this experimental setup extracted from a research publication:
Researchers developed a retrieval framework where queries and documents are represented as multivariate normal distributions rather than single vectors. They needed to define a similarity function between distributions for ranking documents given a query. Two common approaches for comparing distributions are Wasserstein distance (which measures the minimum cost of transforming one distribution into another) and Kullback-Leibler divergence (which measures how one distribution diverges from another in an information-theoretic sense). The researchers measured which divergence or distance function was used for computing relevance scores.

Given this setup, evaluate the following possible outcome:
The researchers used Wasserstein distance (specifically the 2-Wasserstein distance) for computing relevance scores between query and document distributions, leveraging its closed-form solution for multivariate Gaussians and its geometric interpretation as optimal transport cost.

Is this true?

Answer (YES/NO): NO